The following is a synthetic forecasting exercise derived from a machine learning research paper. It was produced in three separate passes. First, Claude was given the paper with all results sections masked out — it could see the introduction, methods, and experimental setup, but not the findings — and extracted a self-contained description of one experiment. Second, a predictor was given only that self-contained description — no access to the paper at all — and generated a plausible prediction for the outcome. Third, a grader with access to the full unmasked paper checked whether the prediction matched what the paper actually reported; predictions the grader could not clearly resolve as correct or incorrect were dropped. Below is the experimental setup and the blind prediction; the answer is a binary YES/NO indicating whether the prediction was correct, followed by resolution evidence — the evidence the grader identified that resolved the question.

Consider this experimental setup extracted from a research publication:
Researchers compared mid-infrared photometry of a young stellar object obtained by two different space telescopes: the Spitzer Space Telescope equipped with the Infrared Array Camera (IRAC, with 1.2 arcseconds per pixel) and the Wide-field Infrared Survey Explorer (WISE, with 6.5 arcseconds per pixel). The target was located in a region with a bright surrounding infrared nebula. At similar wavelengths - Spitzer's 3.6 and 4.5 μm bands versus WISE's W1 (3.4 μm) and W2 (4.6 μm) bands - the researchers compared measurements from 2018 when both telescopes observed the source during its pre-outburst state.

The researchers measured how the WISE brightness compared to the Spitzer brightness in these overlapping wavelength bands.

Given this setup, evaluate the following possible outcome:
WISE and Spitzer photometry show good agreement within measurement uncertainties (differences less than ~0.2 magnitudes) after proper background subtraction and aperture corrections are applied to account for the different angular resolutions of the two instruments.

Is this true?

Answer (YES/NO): NO